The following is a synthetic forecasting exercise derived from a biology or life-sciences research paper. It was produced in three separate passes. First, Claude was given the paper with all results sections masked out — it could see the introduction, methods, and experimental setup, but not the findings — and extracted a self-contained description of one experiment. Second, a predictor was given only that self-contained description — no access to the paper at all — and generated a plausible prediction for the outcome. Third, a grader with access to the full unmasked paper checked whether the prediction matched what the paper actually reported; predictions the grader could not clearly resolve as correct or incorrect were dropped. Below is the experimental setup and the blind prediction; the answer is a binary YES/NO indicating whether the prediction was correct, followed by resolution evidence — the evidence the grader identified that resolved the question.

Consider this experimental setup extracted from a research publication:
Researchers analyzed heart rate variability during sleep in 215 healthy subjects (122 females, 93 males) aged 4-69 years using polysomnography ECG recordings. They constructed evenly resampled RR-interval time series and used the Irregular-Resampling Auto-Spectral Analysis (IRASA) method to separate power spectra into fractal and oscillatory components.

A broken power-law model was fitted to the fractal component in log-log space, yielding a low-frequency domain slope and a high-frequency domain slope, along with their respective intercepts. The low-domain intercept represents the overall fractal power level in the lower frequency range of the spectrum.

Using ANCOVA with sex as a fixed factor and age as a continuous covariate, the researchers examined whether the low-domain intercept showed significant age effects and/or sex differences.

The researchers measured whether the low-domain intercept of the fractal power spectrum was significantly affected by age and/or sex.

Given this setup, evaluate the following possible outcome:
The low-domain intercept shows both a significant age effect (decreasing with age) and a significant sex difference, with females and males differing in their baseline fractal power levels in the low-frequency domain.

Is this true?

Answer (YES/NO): NO